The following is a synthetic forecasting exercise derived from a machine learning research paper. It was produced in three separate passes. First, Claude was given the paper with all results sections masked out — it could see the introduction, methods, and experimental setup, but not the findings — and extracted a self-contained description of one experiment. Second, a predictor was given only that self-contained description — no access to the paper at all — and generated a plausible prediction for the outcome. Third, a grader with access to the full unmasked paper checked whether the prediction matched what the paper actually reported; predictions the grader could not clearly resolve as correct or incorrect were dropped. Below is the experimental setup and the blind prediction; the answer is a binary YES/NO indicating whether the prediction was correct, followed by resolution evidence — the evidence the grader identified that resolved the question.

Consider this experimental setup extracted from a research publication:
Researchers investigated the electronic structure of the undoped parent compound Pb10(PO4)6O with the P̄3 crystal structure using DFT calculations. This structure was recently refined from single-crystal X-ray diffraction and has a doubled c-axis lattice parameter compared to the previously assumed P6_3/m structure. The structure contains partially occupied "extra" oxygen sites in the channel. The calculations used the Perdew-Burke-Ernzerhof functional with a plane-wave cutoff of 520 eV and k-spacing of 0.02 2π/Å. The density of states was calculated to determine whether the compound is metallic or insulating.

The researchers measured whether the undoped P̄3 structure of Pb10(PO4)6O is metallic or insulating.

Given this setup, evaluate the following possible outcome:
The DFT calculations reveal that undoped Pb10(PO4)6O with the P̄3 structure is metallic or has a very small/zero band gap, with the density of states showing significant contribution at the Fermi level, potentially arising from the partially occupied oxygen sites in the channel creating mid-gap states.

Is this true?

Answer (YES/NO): NO